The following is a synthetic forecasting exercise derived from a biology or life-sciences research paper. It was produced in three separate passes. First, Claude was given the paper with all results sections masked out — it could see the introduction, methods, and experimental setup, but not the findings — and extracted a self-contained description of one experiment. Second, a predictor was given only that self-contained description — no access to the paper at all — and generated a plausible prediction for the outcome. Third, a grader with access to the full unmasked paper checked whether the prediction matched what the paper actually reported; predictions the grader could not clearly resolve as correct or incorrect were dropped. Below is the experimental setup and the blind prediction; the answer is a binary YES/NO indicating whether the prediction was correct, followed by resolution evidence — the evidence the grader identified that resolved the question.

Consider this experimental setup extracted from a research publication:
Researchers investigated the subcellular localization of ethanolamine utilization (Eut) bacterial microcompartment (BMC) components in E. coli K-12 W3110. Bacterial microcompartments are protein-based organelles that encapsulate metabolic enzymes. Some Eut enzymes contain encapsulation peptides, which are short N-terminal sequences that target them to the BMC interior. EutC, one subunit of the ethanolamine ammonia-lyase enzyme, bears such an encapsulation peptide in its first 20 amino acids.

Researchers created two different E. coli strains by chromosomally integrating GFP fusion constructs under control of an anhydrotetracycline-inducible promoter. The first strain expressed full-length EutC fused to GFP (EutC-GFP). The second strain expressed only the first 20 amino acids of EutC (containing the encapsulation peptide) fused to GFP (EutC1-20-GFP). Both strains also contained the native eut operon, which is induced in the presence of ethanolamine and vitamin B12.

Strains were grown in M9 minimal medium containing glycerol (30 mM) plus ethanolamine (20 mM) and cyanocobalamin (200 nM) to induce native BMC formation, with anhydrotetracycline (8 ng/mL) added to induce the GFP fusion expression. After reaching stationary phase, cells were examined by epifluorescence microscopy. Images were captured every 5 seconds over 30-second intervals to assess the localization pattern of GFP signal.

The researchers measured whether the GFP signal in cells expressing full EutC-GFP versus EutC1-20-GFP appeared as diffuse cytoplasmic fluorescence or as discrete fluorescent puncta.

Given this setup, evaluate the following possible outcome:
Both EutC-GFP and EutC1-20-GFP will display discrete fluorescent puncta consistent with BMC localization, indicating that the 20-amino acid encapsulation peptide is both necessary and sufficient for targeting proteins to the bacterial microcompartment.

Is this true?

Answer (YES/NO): NO